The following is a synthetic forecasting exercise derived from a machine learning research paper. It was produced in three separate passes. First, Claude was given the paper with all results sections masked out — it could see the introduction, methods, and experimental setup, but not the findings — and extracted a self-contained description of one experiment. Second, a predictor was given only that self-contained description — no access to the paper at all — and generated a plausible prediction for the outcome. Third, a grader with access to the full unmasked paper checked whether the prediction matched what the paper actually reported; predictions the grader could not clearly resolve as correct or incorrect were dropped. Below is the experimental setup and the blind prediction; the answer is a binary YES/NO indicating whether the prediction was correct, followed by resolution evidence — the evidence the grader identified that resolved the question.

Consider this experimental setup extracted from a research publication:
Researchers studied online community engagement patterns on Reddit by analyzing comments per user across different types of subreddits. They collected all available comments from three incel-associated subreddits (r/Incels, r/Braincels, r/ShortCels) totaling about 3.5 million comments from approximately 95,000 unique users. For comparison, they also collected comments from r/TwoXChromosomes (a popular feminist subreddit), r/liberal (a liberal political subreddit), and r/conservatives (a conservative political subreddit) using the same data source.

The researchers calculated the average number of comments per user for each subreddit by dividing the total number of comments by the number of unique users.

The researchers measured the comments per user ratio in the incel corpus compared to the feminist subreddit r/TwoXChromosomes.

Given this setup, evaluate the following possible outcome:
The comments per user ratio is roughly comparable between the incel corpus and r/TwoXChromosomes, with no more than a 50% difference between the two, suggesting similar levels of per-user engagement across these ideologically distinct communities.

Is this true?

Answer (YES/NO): NO